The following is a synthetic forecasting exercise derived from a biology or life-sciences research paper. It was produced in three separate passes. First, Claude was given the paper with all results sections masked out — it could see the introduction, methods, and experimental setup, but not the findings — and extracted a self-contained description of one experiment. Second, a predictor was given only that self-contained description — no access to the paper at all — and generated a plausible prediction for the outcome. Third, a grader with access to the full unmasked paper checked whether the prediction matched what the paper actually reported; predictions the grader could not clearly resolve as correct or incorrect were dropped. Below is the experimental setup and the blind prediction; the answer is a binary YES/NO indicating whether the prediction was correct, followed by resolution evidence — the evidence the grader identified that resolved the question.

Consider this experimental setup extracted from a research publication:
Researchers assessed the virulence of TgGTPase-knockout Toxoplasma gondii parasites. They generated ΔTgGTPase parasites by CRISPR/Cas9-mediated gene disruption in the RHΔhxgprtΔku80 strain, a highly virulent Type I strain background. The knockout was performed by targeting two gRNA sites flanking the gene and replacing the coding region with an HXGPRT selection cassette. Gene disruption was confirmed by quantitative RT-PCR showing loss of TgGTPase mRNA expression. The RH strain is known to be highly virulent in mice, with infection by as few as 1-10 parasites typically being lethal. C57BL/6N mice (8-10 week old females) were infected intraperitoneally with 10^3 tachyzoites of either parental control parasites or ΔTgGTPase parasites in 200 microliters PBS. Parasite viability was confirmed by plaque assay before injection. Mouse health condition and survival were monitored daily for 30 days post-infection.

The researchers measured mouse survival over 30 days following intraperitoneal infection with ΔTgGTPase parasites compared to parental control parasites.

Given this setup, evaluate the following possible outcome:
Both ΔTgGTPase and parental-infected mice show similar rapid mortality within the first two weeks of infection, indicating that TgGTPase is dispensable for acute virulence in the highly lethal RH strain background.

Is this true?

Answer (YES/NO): NO